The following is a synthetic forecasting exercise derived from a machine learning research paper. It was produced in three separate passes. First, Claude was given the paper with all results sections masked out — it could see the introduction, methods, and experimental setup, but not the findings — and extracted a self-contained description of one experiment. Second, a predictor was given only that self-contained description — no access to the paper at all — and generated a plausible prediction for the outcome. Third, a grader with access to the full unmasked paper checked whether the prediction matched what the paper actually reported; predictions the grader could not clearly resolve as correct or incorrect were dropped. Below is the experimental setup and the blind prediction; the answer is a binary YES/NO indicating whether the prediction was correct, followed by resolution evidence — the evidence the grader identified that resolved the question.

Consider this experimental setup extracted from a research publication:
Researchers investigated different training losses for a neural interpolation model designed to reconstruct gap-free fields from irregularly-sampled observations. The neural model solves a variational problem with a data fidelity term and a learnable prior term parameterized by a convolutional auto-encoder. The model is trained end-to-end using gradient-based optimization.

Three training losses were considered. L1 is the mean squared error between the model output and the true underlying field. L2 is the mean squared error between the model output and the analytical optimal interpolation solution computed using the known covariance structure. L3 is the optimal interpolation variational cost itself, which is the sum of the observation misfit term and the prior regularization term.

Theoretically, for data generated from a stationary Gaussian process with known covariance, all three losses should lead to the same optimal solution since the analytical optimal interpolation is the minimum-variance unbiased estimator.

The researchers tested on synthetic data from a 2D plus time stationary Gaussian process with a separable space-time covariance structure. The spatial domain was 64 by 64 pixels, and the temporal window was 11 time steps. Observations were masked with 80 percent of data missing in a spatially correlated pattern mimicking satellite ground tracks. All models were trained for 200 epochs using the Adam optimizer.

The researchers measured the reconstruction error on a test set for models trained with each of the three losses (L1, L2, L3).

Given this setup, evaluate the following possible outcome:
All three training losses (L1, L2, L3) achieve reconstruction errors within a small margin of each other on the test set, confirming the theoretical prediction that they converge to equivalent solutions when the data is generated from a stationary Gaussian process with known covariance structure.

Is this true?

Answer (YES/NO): NO